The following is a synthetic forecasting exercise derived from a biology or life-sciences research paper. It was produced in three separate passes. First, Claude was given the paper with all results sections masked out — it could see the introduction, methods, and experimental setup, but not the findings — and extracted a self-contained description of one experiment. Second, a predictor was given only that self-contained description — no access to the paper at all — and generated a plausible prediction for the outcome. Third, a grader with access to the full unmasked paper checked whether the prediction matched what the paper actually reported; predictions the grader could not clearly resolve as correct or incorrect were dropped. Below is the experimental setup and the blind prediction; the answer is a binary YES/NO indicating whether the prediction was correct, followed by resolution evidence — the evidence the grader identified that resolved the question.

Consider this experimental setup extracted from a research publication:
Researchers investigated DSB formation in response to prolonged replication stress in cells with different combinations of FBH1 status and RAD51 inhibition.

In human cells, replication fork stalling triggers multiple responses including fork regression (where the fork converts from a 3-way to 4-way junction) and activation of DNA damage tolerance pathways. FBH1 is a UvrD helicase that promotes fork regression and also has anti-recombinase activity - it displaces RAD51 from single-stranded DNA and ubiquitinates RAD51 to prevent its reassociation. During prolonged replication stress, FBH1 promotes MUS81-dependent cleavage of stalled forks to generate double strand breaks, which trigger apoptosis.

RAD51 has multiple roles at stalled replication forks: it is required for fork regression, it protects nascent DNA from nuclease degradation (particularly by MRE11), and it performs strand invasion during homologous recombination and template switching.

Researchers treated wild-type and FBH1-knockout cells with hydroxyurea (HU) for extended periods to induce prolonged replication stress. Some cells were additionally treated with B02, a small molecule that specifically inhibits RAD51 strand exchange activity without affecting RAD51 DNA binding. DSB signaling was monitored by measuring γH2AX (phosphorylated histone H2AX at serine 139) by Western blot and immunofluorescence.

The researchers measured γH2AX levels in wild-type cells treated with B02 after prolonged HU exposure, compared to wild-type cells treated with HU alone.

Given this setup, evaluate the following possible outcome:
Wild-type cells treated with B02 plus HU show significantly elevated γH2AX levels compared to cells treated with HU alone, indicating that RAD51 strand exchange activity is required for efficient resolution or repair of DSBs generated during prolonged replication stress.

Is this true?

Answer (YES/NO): NO